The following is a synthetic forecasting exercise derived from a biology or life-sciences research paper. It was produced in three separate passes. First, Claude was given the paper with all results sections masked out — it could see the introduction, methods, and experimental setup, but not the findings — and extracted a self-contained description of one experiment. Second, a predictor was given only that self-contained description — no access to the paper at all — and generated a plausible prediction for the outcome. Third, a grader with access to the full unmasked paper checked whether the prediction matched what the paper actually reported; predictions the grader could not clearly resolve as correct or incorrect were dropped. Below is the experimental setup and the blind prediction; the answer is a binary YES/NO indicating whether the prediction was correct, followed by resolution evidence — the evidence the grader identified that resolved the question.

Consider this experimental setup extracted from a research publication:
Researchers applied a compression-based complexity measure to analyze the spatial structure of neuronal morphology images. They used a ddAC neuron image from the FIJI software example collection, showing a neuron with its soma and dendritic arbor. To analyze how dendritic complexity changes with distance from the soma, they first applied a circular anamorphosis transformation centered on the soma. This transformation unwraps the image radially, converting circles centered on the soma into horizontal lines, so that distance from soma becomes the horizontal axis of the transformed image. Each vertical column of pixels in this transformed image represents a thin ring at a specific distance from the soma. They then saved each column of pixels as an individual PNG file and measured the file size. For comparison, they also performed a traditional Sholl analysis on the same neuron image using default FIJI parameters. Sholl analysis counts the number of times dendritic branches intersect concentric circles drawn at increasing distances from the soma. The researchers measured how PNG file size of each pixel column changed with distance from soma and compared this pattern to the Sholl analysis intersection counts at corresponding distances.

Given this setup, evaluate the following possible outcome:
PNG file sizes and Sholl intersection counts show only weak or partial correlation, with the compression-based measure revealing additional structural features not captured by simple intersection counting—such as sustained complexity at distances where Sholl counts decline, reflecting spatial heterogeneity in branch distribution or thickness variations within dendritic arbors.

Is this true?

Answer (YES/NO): NO